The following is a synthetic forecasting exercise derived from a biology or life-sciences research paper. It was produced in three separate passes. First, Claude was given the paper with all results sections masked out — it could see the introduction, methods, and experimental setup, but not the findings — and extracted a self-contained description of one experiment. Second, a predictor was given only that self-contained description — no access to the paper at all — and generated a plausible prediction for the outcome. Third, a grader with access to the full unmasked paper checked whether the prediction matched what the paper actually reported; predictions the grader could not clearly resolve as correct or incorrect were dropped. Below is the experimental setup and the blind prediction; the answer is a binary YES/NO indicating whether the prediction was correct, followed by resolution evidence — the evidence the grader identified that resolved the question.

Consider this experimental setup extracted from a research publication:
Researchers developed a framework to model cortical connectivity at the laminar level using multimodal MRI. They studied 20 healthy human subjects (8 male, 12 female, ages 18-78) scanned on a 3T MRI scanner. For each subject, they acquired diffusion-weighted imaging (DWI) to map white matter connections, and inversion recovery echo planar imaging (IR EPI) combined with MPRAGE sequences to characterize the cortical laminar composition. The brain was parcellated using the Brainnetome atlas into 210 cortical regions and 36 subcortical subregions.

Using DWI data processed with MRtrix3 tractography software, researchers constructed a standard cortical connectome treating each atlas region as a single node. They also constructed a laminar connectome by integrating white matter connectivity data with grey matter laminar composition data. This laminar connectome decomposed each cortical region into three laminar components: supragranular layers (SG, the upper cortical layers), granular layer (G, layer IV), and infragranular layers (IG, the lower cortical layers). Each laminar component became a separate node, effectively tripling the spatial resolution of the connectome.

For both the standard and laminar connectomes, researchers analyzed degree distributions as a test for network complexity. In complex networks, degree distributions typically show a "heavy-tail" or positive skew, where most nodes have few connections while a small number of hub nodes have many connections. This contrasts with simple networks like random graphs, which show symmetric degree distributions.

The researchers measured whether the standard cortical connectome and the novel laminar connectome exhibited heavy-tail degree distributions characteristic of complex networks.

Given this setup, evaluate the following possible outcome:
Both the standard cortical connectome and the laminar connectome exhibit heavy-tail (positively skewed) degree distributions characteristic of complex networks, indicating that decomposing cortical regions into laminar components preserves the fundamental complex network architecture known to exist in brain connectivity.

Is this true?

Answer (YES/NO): YES